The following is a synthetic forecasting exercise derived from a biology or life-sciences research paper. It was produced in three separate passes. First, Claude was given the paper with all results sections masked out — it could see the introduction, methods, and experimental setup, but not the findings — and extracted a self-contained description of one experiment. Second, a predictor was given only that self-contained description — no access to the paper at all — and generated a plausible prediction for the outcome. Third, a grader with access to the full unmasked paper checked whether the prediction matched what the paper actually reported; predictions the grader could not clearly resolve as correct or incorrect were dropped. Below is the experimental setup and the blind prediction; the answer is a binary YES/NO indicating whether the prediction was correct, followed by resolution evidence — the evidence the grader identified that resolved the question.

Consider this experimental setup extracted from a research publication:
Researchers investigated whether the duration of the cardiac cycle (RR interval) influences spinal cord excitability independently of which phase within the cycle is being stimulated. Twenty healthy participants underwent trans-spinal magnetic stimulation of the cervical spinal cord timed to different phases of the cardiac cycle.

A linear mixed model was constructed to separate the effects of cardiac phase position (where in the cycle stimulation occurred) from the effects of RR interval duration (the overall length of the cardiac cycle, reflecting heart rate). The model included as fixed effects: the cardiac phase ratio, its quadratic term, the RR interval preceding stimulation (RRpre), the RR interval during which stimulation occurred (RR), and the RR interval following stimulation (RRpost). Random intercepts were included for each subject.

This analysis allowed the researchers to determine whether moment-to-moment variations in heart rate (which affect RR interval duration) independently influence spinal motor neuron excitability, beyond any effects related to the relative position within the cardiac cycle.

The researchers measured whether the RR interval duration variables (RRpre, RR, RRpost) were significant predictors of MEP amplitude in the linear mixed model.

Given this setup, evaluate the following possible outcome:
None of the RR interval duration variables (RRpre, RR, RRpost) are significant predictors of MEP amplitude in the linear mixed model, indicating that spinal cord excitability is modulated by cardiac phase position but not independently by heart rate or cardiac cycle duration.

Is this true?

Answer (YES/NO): NO